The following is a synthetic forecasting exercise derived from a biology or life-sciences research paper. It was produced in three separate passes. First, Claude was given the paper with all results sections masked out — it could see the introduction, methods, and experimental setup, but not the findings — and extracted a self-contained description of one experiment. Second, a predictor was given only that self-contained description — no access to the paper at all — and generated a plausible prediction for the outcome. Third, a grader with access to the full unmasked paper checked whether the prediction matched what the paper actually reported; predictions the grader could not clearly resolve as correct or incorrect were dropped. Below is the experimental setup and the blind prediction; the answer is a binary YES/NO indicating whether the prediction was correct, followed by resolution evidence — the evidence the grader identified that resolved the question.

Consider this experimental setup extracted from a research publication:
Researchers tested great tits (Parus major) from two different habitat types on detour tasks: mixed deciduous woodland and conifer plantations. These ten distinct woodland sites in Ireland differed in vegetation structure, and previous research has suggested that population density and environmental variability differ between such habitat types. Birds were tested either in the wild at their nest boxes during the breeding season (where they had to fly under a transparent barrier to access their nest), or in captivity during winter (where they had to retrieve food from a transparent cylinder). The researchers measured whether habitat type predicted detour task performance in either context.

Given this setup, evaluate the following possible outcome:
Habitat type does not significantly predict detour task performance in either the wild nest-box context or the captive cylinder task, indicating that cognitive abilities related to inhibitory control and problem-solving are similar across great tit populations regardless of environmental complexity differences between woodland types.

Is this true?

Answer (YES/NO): YES